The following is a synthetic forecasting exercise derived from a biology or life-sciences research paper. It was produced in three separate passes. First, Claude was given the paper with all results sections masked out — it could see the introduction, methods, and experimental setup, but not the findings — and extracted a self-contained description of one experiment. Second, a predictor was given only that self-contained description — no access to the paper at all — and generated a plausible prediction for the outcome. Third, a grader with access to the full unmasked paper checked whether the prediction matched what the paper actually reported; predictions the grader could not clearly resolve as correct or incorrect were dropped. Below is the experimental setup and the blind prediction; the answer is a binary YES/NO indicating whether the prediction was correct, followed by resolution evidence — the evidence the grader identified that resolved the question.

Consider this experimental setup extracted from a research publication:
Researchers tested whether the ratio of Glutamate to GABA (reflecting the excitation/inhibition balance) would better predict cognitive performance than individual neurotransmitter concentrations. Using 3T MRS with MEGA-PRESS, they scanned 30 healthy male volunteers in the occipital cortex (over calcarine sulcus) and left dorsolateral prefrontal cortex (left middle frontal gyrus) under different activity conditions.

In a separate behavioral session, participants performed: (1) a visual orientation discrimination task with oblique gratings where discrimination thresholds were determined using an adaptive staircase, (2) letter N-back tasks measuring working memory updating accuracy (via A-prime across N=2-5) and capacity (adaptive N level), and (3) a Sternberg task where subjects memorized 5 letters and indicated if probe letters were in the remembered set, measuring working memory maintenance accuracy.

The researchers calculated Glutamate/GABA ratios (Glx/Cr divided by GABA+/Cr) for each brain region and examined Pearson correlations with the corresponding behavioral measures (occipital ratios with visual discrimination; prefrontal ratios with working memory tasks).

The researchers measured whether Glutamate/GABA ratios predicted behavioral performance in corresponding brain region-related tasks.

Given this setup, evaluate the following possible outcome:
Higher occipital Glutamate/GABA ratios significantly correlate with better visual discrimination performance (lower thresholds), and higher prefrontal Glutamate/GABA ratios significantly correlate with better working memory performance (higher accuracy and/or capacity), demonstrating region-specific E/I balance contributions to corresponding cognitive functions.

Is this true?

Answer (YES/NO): NO